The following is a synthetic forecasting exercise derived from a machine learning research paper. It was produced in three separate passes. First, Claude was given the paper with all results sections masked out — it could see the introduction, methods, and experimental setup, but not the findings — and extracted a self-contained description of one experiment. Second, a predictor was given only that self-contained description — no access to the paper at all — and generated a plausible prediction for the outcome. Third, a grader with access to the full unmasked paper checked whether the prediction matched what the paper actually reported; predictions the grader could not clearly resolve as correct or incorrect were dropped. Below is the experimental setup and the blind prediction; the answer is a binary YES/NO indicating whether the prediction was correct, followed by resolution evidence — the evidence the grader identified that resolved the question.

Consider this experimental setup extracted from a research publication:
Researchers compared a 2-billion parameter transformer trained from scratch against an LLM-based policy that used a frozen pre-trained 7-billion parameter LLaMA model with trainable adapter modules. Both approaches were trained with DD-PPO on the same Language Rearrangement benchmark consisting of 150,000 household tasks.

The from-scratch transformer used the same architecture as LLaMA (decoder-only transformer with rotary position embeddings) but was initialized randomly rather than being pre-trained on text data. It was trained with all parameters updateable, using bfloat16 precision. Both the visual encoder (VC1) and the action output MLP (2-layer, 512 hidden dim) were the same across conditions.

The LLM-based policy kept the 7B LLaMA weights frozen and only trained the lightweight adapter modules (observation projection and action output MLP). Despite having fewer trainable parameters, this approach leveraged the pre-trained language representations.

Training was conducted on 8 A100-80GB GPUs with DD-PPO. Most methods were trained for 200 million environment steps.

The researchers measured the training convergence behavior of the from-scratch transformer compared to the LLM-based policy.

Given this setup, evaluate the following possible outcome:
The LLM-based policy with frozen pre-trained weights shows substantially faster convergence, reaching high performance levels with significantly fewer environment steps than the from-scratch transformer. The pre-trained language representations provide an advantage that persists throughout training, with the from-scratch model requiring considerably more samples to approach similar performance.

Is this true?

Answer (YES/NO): YES